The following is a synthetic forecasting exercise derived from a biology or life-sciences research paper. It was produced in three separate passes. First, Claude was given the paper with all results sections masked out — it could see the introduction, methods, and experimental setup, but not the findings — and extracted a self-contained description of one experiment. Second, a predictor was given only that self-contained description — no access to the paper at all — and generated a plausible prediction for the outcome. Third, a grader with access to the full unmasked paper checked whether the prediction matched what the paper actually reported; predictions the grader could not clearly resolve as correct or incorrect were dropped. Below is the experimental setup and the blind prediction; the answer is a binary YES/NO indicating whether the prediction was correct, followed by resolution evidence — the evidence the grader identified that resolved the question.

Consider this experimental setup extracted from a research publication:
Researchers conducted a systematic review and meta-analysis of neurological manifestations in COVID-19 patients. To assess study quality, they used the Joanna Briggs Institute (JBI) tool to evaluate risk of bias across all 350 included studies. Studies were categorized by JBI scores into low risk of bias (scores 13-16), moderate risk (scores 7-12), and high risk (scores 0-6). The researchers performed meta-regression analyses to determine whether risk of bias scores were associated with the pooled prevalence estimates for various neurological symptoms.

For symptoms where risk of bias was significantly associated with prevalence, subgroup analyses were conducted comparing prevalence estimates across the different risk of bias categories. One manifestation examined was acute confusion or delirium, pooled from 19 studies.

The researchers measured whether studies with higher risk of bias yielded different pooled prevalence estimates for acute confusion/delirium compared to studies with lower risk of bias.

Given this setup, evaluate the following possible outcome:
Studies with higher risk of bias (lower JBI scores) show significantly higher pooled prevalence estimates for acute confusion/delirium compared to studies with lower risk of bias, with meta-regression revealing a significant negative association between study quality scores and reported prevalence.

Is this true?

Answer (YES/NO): YES